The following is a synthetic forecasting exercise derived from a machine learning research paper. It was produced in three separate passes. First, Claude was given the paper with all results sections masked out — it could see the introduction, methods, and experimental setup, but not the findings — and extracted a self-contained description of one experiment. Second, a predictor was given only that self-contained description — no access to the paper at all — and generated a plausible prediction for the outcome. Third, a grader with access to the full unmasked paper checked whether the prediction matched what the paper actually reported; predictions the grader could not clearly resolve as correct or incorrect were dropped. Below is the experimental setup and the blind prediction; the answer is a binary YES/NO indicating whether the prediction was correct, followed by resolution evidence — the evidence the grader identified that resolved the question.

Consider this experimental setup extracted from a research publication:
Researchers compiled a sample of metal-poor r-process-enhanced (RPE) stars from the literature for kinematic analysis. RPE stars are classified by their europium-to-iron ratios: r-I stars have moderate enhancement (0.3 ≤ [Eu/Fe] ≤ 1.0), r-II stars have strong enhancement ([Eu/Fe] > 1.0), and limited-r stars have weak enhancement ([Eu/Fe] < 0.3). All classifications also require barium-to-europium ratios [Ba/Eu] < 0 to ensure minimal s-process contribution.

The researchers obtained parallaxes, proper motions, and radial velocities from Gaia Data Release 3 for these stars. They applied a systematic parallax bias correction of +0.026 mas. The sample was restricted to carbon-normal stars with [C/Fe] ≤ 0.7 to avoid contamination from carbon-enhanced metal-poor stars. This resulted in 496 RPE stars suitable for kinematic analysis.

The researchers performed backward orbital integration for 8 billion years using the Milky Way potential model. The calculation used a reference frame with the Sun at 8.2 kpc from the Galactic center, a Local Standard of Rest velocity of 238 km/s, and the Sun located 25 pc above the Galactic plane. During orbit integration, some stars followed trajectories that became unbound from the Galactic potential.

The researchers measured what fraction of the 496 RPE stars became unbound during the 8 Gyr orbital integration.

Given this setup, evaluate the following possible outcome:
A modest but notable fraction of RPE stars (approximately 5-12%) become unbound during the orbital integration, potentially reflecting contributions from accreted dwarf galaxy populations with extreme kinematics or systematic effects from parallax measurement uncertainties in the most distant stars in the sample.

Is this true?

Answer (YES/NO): NO